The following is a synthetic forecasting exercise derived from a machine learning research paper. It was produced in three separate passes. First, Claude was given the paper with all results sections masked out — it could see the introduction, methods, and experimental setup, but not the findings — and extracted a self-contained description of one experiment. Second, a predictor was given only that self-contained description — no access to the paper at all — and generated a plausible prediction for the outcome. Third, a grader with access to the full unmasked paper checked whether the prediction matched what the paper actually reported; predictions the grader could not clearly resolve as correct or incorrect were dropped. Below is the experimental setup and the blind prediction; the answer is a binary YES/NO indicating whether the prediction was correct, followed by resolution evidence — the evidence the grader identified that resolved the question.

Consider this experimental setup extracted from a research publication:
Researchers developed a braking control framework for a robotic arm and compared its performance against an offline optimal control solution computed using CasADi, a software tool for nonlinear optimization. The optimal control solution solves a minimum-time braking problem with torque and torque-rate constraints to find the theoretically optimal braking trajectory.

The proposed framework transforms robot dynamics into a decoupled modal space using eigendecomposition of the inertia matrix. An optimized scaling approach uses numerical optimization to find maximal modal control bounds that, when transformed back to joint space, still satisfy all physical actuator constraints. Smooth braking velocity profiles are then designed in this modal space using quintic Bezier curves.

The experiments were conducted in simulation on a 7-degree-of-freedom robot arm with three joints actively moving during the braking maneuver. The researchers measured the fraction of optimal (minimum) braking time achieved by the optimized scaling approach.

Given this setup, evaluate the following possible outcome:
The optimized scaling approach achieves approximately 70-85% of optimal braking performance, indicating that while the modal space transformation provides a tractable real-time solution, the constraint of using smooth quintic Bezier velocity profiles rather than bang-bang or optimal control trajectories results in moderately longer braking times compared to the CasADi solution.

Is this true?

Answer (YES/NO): NO